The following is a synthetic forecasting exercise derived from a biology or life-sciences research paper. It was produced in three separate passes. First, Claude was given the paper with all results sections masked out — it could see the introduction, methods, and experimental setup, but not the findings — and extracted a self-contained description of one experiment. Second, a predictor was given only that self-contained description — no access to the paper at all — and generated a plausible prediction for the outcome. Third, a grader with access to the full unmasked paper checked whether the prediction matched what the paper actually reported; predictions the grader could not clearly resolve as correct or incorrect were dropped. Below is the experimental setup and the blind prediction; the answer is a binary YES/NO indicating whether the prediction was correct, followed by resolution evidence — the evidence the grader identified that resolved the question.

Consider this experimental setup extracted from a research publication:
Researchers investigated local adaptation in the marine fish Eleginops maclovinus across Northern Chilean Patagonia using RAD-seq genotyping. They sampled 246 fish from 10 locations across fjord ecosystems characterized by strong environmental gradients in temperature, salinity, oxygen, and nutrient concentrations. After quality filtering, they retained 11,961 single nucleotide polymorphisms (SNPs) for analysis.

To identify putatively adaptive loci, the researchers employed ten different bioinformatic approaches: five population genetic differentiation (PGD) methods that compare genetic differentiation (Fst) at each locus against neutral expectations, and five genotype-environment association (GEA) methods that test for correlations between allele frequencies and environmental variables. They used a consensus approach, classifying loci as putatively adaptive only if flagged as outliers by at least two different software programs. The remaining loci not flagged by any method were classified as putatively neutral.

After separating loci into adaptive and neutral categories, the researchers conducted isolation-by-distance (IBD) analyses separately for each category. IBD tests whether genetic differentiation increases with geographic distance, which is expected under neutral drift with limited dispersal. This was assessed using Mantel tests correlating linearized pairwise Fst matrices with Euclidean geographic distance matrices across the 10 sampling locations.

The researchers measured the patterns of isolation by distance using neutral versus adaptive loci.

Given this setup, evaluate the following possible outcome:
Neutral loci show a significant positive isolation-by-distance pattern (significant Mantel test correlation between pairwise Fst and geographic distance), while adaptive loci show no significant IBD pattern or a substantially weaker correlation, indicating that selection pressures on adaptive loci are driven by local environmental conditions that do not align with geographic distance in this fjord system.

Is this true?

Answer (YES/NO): NO